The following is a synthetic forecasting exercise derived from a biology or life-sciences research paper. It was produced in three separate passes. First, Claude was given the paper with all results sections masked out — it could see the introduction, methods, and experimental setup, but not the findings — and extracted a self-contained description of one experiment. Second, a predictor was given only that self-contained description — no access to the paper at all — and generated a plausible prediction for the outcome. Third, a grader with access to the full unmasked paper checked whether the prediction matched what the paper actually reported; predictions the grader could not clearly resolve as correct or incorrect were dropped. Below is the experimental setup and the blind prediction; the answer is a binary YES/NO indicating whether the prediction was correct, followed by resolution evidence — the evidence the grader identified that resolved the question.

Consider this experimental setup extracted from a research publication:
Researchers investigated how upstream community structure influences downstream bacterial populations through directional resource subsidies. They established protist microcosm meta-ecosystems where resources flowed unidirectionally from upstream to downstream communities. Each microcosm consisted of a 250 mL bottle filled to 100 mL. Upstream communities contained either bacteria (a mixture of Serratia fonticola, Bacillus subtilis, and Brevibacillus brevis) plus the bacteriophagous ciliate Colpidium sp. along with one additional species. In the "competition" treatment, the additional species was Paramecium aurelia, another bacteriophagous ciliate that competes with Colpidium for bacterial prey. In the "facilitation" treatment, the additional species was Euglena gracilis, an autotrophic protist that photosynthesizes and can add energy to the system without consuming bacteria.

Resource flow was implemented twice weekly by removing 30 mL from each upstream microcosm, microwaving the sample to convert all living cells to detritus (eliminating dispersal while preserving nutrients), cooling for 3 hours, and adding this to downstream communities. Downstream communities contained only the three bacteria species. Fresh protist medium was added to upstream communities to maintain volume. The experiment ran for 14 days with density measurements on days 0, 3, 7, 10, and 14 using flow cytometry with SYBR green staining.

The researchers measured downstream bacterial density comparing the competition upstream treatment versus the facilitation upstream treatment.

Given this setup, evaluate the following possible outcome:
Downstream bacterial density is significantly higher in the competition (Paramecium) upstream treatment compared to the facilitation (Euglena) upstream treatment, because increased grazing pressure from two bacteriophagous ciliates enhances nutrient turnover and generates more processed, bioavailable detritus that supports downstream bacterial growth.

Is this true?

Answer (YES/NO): YES